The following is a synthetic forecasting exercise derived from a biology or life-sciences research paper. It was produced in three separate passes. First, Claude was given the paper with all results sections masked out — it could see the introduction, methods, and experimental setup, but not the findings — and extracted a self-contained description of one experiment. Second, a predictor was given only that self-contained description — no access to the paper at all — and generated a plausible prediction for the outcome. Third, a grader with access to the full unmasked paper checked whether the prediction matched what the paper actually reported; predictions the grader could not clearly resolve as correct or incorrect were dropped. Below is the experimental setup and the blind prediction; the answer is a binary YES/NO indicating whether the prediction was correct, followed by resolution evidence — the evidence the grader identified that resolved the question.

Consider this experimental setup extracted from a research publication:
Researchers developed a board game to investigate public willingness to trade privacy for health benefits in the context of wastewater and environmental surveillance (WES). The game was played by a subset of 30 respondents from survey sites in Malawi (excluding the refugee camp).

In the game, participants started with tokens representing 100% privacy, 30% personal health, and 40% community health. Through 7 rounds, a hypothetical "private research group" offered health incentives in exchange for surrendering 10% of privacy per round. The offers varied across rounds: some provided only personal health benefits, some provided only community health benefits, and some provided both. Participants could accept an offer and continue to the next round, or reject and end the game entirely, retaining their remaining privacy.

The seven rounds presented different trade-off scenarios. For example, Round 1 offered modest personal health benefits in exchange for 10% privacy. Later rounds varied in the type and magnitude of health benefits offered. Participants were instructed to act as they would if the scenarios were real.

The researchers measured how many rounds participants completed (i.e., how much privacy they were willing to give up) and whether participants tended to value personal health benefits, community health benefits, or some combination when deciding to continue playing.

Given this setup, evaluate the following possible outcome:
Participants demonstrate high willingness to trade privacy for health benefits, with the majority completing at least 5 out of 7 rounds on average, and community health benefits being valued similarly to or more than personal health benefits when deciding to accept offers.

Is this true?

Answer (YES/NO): NO